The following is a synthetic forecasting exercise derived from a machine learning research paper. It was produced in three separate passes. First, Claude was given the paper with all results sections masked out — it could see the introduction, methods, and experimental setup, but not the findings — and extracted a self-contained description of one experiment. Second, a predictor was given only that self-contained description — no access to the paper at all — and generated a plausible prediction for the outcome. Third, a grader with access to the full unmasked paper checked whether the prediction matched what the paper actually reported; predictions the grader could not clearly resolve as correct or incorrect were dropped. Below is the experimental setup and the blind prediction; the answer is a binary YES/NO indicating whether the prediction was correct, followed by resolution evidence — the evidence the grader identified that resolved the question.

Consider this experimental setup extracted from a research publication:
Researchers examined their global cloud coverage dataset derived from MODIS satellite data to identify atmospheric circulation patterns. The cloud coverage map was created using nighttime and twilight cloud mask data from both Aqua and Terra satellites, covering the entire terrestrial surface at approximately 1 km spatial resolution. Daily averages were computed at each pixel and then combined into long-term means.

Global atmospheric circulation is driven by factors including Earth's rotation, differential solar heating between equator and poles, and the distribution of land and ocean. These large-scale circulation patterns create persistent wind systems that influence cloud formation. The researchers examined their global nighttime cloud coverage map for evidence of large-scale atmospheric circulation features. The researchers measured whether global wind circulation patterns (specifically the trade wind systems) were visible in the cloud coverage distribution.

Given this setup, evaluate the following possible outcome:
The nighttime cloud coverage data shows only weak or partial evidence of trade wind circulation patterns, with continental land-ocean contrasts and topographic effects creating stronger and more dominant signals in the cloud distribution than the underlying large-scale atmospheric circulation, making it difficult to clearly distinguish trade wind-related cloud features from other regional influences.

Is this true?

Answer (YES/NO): NO